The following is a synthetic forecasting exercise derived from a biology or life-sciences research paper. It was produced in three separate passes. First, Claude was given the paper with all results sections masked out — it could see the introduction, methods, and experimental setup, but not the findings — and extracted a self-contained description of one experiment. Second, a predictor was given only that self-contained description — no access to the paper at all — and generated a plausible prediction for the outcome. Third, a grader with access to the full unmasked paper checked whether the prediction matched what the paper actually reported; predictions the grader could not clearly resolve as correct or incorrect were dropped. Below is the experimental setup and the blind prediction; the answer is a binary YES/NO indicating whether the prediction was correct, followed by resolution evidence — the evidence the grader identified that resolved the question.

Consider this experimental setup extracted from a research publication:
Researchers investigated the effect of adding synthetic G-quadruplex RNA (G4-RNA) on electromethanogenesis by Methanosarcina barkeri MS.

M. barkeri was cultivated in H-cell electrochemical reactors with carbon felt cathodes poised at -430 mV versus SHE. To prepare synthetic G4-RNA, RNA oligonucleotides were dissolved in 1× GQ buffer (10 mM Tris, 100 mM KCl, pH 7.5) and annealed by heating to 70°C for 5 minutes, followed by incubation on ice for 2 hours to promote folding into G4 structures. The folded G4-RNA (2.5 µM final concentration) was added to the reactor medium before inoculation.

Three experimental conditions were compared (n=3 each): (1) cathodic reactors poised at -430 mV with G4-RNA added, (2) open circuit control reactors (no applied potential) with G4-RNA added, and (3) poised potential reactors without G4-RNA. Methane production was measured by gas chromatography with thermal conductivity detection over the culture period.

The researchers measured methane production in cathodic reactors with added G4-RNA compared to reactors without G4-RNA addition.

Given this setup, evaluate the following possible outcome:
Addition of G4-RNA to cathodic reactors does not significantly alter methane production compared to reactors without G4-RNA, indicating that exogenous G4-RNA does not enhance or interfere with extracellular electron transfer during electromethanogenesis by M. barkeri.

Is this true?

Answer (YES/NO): NO